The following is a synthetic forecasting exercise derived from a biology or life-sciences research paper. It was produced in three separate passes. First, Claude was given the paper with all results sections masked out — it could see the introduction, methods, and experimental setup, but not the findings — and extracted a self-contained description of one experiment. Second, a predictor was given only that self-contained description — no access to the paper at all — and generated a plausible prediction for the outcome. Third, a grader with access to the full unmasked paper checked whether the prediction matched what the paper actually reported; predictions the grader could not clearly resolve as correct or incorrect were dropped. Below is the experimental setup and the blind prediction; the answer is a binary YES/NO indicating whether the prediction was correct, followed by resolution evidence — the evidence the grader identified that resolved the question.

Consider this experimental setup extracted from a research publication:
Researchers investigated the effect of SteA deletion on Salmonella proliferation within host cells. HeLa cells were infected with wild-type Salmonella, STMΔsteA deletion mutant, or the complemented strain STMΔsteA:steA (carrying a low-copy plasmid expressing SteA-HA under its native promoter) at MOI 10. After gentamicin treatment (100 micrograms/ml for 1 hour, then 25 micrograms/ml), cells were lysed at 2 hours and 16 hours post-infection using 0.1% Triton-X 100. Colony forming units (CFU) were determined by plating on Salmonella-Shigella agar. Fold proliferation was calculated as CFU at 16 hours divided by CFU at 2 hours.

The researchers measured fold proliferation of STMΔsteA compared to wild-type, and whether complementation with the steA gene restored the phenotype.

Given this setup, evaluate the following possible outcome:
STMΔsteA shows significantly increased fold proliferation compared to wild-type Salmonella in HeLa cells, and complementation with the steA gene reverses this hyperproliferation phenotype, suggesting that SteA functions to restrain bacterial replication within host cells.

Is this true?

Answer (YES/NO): NO